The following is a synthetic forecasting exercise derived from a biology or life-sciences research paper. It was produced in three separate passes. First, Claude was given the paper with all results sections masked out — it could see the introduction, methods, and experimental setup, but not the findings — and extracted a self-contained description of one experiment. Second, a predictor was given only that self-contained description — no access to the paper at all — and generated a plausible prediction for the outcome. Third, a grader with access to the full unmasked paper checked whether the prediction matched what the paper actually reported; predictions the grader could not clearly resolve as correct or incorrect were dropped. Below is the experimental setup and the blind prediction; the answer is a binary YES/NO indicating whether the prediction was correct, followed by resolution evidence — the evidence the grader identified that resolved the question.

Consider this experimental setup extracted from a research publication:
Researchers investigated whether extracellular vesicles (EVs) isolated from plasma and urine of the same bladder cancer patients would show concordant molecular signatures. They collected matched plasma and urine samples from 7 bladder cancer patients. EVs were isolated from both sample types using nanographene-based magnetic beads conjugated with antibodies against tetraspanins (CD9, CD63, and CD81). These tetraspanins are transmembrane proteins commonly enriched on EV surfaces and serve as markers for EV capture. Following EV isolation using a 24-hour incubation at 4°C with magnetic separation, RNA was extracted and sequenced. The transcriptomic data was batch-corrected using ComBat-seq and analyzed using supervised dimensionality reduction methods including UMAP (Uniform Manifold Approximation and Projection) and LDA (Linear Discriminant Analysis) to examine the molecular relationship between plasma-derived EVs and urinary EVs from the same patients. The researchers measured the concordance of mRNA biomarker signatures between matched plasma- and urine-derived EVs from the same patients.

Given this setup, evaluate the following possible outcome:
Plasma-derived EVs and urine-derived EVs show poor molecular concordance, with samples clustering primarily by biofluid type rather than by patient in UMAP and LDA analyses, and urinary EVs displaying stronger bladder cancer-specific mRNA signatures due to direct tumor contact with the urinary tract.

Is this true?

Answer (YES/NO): NO